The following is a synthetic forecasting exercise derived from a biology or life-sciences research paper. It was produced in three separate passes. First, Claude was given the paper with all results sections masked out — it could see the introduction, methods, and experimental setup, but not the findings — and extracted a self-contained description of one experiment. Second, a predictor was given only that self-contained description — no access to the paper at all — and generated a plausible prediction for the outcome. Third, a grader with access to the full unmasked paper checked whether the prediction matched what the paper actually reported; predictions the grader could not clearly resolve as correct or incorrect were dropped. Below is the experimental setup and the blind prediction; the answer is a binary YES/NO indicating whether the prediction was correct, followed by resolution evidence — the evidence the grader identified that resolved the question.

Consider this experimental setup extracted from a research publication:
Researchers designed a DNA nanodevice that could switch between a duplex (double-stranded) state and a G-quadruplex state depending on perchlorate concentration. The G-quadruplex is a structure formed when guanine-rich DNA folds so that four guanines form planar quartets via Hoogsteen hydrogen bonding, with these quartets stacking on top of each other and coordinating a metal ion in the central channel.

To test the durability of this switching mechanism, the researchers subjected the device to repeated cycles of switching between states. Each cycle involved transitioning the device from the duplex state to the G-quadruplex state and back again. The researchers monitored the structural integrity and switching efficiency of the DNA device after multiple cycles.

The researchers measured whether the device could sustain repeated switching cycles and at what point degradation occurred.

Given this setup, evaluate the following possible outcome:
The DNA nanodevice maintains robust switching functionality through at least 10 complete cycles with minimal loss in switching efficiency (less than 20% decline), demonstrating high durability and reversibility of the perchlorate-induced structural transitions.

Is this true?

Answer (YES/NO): YES